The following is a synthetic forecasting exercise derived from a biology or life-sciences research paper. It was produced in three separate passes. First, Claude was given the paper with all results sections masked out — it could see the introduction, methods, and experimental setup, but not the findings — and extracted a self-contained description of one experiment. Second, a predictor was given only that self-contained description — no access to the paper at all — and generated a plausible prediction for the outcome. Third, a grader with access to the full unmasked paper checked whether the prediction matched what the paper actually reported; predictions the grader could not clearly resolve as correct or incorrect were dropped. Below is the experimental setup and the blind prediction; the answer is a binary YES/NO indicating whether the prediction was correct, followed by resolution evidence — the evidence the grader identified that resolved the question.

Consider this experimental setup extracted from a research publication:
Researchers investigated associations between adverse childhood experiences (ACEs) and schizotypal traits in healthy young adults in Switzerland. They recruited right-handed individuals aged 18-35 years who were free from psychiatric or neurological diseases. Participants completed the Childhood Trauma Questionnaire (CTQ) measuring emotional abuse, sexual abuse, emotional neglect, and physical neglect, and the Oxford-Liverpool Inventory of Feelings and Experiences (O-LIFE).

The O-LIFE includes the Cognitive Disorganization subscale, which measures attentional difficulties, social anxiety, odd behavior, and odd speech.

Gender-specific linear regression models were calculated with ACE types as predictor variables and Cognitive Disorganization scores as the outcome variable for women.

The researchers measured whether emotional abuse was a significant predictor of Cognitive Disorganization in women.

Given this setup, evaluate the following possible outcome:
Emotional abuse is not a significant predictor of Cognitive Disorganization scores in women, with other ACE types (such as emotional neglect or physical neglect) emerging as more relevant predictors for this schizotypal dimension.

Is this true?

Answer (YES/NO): NO